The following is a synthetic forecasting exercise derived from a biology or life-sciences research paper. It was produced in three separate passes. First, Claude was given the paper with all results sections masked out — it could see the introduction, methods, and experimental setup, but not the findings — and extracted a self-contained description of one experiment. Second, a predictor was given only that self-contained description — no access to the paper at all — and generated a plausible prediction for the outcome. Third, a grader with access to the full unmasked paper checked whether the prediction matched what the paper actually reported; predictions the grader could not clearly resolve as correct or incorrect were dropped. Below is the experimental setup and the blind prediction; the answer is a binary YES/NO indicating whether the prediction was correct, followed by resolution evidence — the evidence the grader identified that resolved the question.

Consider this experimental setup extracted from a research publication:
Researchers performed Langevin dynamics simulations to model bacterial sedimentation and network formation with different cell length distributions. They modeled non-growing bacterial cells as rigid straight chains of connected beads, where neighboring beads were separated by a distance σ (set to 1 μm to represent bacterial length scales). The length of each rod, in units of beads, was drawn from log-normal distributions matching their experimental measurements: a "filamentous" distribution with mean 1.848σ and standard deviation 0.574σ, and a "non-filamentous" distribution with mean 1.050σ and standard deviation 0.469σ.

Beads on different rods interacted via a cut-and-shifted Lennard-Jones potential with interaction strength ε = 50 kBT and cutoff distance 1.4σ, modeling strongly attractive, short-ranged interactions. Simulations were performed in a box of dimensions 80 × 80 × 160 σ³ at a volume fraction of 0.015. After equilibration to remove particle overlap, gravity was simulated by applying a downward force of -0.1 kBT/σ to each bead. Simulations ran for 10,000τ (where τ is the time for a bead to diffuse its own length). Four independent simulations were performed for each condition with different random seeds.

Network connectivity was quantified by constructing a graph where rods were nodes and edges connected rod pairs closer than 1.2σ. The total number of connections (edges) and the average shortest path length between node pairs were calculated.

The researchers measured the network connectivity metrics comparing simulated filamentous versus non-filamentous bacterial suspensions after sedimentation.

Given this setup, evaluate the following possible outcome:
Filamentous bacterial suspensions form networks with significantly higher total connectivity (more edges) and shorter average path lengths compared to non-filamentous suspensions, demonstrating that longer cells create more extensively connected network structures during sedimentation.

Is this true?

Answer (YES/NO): NO